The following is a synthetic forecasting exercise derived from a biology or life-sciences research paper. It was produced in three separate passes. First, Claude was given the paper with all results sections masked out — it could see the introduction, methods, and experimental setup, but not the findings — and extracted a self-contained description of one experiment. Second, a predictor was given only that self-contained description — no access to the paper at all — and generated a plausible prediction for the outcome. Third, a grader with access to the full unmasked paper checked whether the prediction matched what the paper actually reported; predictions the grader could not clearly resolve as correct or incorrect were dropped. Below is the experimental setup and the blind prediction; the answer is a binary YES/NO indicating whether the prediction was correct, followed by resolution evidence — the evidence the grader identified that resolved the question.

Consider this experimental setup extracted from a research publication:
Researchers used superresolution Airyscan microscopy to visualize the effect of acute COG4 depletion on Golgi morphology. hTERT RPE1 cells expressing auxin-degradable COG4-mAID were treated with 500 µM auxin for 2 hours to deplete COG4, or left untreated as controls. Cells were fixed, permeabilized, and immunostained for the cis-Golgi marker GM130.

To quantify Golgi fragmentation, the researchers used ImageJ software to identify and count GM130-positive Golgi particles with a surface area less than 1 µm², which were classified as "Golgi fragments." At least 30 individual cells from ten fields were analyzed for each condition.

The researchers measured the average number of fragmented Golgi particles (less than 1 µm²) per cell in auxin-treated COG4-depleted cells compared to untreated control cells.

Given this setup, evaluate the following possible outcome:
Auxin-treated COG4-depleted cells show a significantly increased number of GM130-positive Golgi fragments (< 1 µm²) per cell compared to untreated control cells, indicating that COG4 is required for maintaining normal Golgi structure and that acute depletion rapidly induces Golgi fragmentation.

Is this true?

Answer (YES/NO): NO